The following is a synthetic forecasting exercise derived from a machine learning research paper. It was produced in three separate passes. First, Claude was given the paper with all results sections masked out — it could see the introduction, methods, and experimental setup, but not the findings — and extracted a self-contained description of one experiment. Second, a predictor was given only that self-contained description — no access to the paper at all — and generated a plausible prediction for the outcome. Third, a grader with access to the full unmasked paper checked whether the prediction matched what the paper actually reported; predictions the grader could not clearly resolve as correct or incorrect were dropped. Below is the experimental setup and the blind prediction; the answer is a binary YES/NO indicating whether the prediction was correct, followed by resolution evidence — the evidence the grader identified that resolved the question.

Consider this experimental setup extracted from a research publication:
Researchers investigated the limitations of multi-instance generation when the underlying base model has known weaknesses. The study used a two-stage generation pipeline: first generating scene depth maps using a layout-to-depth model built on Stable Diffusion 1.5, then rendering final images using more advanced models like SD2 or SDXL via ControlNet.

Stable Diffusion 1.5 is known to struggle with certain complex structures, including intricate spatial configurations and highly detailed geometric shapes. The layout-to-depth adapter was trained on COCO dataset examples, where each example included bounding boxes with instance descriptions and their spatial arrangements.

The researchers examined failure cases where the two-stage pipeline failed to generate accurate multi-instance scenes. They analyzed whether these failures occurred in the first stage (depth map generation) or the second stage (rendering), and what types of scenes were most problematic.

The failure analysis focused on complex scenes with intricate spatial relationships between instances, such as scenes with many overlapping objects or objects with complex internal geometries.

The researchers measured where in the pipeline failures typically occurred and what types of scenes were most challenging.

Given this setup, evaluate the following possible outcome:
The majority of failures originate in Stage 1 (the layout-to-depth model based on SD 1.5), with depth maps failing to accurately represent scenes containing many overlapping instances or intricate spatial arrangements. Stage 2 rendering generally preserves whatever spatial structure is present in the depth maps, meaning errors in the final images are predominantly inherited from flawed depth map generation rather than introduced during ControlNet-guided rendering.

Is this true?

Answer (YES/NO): NO